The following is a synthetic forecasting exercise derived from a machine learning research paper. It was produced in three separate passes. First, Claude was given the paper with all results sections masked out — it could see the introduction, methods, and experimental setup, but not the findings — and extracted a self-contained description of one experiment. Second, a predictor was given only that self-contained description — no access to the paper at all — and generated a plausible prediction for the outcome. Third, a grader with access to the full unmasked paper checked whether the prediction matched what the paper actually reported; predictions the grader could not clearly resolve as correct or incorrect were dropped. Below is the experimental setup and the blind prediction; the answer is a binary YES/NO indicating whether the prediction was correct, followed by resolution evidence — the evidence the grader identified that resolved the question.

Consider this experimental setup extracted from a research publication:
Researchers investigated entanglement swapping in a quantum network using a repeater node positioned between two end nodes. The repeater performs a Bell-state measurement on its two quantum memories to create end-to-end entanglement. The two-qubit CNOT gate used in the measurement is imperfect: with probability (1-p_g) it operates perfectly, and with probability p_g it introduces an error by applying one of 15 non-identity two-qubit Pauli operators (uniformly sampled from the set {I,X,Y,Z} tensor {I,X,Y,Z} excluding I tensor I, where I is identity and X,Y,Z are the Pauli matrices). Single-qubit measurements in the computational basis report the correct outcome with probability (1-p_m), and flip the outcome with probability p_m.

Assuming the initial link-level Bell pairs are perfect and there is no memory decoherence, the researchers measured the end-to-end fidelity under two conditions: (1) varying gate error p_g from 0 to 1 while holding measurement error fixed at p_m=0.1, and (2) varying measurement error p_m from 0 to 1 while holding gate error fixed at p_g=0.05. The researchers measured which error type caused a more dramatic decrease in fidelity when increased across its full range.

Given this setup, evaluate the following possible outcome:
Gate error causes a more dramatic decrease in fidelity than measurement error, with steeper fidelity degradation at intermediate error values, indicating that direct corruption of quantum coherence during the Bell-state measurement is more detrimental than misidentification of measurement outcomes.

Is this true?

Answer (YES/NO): NO